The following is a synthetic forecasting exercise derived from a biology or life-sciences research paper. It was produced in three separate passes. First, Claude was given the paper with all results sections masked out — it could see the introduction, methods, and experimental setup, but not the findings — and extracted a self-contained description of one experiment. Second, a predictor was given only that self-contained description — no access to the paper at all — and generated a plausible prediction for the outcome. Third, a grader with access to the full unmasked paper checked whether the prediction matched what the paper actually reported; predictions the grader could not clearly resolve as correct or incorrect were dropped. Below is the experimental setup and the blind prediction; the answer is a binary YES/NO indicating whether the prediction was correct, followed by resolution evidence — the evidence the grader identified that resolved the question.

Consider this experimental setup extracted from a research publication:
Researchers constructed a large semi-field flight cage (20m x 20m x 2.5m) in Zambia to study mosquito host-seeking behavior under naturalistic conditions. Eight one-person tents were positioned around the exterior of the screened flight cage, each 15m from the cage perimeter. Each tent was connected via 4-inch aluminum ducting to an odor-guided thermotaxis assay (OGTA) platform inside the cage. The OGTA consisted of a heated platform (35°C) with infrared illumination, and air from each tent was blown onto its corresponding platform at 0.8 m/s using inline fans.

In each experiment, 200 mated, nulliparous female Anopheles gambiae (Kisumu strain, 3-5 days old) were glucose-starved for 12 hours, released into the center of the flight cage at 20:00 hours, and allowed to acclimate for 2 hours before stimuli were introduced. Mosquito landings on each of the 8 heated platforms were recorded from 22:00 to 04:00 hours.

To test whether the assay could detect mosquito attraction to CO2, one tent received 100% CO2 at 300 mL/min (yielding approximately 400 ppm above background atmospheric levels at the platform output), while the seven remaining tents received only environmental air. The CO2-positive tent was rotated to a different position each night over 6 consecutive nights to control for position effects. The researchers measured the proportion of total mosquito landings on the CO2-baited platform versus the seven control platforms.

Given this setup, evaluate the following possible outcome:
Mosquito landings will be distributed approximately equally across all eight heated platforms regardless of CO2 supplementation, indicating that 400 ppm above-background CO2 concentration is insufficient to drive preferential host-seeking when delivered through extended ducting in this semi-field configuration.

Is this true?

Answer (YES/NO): NO